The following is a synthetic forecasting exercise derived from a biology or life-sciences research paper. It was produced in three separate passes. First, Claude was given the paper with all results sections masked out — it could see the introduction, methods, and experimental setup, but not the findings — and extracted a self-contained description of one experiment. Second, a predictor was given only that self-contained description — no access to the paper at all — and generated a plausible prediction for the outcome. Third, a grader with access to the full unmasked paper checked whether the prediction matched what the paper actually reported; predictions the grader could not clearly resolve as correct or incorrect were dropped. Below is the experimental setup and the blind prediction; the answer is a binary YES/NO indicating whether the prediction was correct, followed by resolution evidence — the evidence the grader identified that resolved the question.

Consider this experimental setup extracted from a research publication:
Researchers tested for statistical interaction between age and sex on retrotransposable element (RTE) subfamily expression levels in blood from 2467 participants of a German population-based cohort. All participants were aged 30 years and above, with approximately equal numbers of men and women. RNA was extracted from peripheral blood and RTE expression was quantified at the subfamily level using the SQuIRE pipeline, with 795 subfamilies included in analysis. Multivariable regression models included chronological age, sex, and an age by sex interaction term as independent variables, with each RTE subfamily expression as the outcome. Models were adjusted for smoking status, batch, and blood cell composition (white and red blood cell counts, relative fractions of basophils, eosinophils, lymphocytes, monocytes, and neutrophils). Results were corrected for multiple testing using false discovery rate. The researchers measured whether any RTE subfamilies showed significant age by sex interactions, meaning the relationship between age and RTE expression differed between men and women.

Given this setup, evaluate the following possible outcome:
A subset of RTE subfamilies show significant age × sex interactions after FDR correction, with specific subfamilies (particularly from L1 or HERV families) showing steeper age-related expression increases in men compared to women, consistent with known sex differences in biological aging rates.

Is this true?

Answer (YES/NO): NO